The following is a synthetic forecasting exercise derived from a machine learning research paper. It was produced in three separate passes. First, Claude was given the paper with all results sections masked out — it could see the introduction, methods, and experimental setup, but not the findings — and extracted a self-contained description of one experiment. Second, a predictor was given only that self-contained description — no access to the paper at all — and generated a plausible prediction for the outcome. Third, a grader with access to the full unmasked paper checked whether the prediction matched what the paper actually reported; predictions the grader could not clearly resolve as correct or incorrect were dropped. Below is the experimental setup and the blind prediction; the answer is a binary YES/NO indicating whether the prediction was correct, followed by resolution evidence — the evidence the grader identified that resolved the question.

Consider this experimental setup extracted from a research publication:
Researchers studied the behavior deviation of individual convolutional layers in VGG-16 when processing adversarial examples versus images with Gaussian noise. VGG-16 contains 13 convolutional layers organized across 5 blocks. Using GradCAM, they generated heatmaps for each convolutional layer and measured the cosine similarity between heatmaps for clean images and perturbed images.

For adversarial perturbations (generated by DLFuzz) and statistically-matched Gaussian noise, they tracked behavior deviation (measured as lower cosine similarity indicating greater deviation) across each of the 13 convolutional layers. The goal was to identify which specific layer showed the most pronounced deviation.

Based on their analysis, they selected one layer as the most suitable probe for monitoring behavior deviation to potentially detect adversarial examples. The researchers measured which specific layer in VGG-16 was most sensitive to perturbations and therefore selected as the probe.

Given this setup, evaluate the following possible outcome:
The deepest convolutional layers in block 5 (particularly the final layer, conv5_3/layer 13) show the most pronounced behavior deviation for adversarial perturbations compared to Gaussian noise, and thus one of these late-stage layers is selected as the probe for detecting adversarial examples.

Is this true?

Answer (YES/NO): NO